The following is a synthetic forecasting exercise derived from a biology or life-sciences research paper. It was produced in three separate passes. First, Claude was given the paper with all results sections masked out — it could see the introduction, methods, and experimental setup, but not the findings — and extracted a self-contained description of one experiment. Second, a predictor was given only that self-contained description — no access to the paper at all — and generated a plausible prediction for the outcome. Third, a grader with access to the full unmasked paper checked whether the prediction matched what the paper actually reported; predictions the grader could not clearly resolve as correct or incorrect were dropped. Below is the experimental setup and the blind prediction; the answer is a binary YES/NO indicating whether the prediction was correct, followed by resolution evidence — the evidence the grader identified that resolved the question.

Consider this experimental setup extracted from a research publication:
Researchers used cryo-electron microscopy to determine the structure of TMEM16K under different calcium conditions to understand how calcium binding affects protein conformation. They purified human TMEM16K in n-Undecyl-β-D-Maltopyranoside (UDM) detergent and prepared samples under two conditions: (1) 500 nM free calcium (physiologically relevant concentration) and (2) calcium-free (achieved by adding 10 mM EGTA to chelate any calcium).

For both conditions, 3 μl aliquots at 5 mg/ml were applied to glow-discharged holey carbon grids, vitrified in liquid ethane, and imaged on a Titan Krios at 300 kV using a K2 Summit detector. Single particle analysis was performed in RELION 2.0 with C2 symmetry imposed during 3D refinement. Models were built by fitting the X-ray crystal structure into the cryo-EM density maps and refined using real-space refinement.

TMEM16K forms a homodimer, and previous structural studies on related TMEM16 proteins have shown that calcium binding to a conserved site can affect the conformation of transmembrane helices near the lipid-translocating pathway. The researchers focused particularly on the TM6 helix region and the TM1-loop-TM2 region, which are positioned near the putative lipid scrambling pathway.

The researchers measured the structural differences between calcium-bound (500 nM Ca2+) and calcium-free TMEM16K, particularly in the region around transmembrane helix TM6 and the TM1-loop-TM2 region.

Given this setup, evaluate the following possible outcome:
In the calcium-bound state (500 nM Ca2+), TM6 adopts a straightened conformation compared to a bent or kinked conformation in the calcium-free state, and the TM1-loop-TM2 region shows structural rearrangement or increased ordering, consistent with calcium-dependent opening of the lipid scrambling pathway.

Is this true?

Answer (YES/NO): NO